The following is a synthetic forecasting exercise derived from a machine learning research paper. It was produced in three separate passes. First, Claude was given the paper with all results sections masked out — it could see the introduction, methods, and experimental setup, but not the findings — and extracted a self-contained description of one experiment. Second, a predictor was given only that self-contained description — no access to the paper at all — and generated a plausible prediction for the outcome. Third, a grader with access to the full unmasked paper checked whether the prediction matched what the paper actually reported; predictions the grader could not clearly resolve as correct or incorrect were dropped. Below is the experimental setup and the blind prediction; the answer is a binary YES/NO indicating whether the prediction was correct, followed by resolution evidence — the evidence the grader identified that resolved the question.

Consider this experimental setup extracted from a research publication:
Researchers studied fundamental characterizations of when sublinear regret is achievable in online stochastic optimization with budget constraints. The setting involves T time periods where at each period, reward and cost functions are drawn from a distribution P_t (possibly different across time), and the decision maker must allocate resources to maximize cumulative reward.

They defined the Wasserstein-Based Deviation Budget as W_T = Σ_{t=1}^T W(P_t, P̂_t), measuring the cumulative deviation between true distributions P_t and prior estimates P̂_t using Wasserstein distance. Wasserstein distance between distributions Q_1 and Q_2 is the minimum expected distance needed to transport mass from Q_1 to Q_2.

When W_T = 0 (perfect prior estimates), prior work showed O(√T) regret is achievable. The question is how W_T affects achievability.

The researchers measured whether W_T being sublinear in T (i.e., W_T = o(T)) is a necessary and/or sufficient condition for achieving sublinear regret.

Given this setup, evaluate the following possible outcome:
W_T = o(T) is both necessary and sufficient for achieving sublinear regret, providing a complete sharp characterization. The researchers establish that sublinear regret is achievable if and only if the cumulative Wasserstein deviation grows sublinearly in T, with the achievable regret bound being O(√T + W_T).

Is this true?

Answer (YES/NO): YES